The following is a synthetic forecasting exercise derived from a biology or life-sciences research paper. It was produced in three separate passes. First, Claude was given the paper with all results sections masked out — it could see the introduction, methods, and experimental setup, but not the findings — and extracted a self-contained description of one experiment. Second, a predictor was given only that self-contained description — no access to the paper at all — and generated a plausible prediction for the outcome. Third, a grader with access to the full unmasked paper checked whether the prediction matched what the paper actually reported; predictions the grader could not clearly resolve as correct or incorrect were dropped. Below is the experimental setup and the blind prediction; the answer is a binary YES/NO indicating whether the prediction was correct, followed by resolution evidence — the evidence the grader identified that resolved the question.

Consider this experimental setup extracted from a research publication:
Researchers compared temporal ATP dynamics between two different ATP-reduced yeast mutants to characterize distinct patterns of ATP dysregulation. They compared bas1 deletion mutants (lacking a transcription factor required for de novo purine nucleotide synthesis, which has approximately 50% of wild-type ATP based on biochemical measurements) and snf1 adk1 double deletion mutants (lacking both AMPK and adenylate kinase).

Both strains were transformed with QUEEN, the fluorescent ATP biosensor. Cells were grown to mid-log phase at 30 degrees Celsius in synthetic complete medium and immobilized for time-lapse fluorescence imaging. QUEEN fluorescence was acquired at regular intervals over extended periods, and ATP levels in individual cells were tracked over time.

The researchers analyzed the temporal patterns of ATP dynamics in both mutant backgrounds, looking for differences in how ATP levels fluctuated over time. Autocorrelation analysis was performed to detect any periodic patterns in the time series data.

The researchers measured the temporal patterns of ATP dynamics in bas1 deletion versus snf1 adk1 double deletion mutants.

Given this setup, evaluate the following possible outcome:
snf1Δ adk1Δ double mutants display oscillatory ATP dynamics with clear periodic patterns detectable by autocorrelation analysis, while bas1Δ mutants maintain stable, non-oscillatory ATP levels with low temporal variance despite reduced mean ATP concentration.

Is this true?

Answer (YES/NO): NO